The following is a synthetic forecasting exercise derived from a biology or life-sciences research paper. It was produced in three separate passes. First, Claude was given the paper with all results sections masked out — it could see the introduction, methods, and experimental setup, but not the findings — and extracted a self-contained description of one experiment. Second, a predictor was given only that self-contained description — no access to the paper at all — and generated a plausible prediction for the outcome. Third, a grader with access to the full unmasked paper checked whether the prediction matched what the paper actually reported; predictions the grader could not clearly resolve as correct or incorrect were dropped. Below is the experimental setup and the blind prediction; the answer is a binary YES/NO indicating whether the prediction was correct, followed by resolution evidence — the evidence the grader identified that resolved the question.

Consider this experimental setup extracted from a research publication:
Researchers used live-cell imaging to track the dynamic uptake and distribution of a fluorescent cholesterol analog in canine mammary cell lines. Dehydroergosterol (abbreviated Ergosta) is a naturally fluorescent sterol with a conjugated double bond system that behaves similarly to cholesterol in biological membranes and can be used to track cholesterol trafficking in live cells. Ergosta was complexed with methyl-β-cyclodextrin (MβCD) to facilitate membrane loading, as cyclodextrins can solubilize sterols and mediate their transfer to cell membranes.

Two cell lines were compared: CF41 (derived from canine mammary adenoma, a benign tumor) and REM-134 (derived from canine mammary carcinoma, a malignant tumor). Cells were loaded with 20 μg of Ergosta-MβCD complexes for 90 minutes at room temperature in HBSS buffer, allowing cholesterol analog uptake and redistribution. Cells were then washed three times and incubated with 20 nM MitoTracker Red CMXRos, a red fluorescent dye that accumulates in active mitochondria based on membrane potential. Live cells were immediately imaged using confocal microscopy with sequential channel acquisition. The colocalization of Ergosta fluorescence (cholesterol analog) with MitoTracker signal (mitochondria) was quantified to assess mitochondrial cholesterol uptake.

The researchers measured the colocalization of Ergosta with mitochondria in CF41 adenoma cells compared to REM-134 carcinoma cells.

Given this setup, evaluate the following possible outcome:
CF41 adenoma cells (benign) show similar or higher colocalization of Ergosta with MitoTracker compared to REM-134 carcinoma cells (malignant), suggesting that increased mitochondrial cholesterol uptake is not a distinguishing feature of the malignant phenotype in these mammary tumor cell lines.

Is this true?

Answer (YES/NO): YES